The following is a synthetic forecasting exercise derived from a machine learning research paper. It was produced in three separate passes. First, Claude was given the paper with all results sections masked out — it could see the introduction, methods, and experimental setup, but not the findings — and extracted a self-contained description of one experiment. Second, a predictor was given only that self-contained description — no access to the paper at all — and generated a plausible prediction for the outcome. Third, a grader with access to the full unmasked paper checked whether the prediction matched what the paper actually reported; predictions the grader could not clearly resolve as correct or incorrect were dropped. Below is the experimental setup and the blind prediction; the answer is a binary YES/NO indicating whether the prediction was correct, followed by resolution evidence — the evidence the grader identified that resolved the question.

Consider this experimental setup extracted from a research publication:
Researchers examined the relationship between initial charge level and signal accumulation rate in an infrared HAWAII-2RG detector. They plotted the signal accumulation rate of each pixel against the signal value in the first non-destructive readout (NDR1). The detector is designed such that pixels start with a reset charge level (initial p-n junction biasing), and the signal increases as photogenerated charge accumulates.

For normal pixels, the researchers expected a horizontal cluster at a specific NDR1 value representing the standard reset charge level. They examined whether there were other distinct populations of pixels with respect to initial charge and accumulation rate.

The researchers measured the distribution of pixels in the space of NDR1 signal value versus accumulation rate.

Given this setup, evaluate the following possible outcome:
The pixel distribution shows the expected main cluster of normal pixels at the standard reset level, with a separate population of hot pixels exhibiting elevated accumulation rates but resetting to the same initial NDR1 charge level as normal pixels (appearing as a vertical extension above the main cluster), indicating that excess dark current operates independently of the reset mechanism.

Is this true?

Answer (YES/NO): NO